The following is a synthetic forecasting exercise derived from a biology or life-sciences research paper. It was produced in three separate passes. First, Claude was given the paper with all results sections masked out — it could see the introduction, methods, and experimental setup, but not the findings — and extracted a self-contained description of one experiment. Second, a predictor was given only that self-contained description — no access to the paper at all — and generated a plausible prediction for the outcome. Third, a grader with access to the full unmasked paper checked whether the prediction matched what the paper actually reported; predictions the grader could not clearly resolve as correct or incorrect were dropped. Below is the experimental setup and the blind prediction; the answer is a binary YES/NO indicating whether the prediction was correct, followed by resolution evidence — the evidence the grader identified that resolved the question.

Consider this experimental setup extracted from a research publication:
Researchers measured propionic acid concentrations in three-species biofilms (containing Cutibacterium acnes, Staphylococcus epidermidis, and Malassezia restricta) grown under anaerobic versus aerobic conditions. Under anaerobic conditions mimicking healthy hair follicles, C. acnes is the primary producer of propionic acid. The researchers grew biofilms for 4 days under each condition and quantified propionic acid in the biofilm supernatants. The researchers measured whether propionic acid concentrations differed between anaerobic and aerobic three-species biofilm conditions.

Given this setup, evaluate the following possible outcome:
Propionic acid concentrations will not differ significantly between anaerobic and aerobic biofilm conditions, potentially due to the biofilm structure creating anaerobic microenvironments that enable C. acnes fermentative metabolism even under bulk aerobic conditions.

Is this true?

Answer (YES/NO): NO